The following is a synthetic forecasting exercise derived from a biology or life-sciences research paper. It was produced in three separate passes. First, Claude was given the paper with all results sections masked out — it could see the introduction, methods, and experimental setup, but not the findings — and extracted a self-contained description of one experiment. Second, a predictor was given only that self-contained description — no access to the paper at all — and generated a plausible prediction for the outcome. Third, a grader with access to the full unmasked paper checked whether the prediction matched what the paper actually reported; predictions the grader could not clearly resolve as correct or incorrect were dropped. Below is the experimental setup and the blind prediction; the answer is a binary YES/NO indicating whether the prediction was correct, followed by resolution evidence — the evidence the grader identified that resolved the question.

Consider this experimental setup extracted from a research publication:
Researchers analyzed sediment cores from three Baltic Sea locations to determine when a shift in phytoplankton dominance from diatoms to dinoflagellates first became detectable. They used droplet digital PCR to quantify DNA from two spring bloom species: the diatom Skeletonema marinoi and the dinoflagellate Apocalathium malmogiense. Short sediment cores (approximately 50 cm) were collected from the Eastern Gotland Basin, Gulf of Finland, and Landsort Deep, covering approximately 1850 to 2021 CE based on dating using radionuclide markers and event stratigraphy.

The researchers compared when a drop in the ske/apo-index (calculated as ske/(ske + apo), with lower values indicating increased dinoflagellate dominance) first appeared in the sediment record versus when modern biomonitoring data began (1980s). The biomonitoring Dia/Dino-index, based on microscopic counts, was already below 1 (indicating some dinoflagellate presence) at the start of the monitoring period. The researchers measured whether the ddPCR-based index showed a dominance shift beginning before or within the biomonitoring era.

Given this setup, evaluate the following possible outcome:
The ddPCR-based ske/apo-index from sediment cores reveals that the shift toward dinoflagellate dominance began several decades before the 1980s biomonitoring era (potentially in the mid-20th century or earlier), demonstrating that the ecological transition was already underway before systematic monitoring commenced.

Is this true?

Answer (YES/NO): YES